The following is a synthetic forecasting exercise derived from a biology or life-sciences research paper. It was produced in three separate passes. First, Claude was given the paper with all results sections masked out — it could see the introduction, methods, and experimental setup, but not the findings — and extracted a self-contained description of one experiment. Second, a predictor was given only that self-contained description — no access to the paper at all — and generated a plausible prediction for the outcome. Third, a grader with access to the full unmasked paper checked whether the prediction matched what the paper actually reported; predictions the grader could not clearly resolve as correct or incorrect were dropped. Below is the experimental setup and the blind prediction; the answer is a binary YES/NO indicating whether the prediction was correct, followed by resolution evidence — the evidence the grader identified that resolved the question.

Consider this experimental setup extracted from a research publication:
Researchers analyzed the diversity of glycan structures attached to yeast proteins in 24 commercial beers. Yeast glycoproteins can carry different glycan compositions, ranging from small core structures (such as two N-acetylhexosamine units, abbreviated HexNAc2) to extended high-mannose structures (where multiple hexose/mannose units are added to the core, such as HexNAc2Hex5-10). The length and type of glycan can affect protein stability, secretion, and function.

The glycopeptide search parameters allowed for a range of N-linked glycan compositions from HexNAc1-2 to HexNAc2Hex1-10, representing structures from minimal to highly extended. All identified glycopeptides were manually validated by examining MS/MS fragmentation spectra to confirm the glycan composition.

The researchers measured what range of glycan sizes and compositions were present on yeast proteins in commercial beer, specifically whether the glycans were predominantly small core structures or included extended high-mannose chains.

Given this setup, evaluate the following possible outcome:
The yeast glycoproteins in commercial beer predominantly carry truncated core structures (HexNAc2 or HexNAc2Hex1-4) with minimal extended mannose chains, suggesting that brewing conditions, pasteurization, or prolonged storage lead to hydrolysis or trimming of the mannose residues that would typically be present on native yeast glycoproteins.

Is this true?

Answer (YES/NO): NO